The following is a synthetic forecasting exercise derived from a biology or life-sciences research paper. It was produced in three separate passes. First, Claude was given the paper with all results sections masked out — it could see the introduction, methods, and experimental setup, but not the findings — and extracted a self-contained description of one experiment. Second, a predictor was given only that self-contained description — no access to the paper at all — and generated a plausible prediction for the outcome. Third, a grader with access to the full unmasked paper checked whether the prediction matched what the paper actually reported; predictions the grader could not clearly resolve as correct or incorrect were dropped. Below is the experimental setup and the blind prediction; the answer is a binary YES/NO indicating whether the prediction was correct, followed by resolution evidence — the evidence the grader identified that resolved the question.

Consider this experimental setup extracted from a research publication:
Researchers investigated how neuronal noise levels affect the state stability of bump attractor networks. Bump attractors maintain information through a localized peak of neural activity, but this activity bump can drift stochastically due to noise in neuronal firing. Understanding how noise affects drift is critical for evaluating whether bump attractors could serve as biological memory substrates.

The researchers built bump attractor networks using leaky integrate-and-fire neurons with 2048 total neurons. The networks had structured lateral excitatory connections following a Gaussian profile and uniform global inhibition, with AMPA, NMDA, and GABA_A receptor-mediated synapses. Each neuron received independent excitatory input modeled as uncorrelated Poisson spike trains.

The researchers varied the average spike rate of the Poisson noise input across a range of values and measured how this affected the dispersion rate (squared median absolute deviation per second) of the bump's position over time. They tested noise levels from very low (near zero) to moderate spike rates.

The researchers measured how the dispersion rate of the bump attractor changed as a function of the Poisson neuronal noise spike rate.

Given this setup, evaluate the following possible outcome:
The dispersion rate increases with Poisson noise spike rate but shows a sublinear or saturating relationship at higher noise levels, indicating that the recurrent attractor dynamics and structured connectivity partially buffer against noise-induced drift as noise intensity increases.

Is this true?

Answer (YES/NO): YES